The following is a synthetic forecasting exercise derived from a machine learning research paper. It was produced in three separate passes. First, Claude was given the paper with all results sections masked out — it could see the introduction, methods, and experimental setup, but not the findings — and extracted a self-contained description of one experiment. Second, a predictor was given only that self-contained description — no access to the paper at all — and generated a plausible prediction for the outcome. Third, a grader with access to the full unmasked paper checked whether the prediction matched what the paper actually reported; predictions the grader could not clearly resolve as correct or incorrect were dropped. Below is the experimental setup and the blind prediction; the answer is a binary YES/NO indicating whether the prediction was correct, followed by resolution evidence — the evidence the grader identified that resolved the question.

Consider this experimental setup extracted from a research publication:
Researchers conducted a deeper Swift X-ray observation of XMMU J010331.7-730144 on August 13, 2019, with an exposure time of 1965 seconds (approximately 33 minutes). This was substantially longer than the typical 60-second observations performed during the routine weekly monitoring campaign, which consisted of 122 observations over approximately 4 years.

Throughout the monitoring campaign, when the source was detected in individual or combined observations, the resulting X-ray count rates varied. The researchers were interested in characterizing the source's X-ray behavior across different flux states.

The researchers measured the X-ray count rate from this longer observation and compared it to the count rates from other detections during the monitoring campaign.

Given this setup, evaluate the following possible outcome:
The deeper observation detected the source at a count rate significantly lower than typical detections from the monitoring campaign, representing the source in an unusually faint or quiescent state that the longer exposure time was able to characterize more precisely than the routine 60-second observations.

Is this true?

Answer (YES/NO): YES